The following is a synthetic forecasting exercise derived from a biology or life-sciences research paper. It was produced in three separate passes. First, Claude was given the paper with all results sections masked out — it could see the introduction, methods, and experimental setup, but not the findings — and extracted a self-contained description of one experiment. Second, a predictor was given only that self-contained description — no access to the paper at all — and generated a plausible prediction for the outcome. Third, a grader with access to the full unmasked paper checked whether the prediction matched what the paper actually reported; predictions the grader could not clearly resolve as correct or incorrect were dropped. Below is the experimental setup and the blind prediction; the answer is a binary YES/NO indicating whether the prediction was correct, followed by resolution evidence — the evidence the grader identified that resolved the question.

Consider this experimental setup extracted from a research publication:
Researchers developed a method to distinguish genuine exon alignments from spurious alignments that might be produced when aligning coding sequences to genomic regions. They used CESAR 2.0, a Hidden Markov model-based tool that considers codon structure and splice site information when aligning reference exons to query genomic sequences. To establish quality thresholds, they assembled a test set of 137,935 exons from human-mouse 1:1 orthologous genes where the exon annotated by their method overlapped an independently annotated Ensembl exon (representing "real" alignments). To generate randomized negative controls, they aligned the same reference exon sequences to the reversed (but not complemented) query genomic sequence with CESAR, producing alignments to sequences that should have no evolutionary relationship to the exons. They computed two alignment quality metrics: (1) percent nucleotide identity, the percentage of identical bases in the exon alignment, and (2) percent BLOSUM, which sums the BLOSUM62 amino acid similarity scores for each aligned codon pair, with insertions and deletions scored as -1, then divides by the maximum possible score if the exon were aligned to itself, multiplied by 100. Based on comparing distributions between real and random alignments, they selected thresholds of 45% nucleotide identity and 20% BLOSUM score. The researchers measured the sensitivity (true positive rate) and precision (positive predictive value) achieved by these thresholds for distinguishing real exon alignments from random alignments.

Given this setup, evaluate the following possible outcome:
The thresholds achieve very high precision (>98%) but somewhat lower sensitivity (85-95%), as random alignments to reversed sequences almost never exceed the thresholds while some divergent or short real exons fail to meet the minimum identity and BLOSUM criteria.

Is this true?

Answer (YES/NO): NO